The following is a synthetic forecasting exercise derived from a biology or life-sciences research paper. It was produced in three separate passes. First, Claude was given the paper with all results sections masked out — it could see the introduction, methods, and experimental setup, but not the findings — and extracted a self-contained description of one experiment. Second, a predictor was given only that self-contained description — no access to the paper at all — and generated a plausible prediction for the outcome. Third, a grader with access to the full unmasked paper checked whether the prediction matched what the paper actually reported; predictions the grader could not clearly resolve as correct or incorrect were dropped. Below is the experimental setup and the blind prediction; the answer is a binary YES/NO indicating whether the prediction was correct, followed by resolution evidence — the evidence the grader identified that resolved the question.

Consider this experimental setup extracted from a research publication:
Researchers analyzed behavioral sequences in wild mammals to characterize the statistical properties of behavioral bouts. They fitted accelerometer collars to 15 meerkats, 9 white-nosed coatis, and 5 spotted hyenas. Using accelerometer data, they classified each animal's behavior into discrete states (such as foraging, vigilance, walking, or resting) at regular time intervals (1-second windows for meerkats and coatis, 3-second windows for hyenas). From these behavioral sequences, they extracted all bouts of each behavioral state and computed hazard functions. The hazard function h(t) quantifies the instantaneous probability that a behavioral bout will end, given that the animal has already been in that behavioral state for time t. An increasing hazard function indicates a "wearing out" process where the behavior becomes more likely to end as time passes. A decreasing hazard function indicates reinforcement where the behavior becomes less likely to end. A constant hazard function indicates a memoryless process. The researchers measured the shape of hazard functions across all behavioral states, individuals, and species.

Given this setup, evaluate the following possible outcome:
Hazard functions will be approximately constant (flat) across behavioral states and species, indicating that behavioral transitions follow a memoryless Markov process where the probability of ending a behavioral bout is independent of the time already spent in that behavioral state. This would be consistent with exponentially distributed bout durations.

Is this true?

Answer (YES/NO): NO